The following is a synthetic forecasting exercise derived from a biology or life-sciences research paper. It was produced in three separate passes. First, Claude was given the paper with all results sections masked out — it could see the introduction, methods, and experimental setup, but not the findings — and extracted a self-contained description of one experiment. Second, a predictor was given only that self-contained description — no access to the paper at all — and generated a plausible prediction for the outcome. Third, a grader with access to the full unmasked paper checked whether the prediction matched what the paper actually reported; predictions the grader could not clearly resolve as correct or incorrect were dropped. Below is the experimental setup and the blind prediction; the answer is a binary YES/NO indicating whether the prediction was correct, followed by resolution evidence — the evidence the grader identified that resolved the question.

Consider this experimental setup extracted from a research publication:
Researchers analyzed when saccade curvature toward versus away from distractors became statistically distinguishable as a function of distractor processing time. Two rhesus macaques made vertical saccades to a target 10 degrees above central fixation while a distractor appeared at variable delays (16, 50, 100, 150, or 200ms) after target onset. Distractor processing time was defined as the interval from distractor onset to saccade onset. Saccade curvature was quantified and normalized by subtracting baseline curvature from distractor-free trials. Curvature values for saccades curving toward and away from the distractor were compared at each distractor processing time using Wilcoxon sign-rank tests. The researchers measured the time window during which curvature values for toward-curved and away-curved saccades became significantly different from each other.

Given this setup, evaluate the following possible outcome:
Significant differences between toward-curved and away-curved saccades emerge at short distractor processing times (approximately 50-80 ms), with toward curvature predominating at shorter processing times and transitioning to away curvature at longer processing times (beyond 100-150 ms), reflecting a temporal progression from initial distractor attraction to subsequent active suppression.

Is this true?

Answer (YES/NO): NO